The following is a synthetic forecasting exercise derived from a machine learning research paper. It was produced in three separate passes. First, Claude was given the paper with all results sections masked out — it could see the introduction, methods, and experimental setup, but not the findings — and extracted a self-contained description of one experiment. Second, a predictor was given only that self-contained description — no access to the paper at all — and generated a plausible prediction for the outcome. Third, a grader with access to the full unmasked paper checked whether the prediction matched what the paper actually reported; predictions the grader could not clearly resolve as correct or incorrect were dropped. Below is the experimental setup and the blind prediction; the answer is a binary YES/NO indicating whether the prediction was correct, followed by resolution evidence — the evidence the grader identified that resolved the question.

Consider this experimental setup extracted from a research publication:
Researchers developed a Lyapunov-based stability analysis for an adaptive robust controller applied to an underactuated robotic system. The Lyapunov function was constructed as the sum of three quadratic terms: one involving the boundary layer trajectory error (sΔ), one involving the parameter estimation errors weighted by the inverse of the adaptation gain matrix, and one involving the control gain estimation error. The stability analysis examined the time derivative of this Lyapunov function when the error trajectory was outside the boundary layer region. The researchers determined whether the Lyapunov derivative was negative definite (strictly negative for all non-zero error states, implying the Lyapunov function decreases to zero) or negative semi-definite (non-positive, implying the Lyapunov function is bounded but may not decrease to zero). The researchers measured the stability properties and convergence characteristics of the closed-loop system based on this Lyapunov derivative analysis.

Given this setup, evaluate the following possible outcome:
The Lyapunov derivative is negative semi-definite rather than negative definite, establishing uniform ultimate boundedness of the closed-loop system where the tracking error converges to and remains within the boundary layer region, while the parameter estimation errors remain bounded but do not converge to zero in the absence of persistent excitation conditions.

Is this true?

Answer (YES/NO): YES